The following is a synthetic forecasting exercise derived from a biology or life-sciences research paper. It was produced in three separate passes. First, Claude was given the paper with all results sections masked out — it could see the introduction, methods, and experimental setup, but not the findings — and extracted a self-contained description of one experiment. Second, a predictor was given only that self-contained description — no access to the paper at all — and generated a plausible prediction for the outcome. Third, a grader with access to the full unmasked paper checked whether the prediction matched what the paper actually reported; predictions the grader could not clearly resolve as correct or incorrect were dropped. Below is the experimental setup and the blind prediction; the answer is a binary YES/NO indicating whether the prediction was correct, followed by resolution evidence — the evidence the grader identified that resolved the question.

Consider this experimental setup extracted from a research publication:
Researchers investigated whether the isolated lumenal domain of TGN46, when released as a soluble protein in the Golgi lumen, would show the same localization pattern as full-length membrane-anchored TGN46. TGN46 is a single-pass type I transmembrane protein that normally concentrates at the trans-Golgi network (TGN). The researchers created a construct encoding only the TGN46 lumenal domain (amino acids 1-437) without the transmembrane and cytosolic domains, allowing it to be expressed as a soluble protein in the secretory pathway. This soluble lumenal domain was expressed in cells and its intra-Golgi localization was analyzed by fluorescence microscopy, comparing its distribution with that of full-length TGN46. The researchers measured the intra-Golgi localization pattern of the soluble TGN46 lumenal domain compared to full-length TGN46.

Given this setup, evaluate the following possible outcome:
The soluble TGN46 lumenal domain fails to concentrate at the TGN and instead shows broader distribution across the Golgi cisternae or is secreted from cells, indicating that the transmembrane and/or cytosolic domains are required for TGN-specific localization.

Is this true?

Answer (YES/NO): NO